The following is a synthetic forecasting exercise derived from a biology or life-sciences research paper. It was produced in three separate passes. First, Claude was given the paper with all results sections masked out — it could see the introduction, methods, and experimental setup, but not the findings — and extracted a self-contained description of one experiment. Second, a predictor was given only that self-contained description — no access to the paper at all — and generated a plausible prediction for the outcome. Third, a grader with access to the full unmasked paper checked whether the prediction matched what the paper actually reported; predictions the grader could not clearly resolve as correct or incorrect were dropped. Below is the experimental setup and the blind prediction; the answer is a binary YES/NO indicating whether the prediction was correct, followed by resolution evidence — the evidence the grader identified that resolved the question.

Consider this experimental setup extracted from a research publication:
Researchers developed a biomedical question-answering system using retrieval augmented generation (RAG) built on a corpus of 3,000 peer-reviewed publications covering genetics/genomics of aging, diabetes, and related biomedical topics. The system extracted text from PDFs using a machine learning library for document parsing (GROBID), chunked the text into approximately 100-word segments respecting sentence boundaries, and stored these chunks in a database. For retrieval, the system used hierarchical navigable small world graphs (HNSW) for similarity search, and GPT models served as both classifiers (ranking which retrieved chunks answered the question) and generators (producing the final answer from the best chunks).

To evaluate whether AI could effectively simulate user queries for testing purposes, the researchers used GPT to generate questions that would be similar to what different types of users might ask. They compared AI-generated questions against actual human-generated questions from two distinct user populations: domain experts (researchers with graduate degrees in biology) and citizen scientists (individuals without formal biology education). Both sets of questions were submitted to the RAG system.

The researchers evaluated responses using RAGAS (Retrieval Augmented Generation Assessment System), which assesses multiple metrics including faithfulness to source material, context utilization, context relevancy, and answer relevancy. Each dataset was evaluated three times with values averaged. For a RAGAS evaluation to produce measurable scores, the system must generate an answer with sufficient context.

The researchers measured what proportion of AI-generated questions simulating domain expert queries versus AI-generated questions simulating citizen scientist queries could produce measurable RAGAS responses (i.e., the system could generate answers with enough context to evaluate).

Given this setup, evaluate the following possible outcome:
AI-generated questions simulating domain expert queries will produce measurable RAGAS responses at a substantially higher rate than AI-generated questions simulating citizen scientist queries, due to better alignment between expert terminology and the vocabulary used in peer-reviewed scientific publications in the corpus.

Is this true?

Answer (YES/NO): NO